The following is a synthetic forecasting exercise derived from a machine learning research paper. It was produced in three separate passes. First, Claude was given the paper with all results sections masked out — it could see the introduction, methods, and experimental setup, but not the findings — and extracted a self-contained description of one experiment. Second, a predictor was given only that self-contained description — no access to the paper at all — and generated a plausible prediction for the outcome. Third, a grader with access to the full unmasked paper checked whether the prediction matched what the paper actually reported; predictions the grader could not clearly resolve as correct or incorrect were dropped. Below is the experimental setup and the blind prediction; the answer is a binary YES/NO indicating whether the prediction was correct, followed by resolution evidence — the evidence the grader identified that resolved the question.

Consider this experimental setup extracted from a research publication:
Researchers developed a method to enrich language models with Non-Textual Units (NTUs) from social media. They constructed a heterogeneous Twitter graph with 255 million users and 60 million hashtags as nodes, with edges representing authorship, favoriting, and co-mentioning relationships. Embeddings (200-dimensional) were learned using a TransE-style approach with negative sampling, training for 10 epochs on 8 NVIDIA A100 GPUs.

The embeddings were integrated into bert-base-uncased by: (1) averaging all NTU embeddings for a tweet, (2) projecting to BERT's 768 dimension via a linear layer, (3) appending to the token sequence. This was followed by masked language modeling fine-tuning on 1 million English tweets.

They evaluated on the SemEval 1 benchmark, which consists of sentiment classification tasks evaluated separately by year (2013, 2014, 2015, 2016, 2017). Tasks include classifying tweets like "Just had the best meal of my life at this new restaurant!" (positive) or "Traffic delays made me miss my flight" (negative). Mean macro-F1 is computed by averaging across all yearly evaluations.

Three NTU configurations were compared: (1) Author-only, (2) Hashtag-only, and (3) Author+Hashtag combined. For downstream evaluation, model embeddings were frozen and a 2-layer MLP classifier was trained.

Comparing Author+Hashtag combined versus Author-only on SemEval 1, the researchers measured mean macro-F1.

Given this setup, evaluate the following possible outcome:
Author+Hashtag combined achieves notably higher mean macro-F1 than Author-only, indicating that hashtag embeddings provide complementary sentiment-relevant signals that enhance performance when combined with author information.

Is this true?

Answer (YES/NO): NO